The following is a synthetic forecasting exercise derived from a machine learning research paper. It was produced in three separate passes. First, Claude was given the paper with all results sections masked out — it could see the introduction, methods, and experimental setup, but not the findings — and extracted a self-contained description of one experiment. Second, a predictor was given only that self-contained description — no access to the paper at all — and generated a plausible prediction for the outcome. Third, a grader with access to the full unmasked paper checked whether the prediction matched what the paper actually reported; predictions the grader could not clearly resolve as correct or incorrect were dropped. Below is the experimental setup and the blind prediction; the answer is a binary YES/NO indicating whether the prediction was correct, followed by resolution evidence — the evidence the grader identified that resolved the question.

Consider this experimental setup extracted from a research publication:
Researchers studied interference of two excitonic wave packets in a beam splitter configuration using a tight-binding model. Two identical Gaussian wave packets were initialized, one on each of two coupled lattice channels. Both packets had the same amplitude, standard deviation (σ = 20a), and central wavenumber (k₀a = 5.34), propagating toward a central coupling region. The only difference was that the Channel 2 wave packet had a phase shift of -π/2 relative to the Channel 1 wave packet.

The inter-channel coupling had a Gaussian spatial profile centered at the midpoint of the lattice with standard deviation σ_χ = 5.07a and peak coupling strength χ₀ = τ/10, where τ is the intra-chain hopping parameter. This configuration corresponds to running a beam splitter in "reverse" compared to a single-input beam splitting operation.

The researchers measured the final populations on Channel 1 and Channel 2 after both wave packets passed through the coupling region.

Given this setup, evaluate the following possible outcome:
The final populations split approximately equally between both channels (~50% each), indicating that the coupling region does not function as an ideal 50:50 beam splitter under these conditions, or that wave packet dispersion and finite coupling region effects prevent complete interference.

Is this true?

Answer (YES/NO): NO